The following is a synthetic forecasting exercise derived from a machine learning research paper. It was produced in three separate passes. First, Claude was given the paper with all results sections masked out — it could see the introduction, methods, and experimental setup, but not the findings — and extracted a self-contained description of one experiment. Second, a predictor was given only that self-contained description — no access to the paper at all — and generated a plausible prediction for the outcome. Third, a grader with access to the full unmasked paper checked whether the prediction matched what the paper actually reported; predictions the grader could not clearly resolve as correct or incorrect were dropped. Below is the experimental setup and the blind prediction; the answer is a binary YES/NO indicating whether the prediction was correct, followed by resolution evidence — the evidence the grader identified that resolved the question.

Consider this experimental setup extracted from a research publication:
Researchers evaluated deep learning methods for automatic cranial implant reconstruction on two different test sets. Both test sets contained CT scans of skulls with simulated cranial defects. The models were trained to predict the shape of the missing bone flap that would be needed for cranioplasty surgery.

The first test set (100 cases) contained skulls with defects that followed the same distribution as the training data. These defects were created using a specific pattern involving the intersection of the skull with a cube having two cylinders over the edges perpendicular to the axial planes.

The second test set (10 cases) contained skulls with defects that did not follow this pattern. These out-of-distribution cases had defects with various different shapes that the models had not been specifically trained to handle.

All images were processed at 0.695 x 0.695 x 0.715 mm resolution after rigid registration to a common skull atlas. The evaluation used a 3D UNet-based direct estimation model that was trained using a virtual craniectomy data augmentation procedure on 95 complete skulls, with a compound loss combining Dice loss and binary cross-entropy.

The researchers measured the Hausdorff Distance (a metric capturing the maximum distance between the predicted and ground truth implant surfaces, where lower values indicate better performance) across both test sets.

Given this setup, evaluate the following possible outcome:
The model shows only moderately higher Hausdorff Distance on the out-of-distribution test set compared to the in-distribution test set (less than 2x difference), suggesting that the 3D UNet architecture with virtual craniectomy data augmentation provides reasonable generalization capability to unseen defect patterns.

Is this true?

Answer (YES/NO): NO